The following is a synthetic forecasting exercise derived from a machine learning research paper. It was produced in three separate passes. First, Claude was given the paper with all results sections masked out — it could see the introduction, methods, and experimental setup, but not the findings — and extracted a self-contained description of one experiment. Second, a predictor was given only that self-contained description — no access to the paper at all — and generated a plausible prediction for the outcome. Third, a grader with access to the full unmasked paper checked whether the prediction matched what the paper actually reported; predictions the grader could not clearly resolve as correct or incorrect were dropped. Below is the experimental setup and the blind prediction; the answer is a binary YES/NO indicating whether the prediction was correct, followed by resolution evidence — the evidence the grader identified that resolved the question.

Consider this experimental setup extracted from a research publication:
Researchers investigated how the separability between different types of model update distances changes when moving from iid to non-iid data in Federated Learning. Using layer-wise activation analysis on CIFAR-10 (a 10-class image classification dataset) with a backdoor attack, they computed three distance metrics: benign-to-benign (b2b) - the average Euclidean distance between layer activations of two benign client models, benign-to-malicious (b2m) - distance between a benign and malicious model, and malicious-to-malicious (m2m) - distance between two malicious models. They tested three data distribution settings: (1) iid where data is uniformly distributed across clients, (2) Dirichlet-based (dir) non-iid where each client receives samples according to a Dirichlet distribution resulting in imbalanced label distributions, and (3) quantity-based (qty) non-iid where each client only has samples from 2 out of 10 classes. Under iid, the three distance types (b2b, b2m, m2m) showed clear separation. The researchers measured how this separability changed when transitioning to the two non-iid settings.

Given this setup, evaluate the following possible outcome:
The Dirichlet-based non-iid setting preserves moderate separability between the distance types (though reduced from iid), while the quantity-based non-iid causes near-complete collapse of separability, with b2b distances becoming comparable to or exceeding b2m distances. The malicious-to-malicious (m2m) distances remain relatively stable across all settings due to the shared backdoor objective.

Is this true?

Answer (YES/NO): NO